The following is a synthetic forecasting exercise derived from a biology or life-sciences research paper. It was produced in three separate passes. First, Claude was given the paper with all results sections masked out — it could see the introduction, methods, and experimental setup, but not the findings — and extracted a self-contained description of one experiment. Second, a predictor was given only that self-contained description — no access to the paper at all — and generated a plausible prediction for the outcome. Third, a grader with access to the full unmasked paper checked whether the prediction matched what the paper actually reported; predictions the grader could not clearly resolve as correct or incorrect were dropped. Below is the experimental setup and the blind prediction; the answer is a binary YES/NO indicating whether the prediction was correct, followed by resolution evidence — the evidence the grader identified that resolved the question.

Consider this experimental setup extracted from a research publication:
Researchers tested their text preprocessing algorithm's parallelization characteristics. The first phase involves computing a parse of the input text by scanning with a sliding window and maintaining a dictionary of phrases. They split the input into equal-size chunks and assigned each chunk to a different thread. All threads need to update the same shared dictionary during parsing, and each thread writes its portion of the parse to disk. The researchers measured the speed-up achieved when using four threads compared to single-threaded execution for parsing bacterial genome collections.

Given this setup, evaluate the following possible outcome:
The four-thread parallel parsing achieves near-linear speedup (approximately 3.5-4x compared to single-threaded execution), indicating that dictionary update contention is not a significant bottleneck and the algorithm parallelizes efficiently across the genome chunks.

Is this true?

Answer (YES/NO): NO